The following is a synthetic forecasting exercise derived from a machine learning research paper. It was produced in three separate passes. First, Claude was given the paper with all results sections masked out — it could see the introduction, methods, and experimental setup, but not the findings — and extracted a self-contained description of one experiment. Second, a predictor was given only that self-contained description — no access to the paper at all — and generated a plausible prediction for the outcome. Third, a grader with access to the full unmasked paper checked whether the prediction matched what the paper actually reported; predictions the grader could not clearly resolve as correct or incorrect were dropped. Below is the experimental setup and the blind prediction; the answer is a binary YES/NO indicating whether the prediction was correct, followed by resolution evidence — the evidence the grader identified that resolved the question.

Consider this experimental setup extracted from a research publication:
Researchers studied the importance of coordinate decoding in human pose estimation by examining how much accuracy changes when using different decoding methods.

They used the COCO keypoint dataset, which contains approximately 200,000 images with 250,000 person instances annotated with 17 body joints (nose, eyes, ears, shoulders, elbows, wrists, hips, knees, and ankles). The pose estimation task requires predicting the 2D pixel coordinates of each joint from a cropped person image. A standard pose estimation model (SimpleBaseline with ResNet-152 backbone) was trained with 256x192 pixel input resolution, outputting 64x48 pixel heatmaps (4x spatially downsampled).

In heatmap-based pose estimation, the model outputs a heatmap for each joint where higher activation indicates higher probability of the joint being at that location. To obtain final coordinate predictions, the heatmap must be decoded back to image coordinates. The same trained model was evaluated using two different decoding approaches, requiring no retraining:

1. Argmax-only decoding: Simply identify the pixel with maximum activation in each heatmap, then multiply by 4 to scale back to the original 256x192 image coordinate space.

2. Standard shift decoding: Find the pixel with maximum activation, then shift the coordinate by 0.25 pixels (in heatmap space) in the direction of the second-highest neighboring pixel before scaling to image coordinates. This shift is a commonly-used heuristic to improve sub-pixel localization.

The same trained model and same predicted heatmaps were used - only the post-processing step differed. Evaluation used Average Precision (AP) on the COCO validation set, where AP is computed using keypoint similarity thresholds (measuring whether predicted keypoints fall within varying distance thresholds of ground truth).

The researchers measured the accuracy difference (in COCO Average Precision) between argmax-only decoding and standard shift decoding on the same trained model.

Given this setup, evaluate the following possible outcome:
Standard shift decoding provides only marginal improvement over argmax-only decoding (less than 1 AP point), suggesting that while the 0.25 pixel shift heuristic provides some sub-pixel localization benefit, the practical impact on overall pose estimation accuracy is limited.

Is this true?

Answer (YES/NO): NO